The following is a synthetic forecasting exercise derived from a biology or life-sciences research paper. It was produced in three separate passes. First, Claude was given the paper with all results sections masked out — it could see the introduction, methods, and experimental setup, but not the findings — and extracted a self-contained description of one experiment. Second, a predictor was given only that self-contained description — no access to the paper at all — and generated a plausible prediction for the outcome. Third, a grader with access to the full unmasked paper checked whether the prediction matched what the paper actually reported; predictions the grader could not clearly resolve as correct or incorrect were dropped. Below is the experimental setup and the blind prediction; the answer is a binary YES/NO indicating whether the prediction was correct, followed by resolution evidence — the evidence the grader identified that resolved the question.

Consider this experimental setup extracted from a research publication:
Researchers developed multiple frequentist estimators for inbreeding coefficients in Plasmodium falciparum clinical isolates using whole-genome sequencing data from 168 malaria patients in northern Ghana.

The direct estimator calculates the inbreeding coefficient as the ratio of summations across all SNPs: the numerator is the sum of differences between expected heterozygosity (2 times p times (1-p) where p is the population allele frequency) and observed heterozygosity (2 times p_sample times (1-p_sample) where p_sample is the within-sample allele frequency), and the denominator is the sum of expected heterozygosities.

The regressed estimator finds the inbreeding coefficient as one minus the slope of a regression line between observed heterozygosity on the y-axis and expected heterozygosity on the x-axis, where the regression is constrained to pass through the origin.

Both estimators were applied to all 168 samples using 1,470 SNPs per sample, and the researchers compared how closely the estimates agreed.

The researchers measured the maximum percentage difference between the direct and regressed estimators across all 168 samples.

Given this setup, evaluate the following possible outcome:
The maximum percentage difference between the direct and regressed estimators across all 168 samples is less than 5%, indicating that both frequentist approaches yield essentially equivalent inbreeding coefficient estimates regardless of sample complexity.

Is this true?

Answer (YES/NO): YES